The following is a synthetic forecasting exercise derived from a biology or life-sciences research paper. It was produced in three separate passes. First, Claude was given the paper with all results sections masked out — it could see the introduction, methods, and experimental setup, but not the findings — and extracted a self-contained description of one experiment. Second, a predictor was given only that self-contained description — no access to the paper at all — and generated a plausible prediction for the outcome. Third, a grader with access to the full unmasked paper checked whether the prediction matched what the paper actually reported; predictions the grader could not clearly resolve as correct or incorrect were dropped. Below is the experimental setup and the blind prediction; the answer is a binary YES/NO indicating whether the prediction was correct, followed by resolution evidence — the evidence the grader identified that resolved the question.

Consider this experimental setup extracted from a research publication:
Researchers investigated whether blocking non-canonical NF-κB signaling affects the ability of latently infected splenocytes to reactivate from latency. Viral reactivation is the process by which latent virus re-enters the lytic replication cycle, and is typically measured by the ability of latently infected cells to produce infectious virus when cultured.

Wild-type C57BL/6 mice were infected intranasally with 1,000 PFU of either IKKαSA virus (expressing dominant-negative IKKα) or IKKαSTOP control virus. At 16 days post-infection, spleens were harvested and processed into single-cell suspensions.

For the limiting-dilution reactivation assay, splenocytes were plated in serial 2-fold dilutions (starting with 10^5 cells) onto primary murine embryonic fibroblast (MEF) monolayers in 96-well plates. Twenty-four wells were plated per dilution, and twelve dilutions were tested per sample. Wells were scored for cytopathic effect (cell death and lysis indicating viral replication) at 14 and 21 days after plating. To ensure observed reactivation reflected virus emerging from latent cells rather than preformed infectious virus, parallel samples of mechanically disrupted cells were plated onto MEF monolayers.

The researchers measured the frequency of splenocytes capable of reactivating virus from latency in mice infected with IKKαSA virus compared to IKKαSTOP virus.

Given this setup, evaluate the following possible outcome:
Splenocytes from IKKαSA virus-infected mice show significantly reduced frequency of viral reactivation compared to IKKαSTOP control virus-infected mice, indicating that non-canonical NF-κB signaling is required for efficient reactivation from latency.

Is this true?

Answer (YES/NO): NO